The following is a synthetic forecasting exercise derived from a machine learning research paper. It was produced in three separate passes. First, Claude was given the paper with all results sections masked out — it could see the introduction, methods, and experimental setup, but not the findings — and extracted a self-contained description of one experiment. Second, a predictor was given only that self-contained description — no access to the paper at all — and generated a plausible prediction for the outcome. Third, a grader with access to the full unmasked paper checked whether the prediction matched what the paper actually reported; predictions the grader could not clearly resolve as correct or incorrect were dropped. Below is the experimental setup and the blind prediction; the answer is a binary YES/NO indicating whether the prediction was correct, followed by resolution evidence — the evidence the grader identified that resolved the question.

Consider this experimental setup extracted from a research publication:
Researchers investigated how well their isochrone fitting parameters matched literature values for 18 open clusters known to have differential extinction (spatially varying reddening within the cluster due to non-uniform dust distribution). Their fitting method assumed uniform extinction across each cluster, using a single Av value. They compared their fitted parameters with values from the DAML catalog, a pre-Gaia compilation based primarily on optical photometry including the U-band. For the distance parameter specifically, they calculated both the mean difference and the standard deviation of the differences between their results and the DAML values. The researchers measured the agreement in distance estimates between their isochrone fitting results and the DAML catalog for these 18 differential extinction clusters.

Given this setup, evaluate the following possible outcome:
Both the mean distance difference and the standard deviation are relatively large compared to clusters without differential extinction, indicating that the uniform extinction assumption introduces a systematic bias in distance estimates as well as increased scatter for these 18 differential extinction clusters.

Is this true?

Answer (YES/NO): NO